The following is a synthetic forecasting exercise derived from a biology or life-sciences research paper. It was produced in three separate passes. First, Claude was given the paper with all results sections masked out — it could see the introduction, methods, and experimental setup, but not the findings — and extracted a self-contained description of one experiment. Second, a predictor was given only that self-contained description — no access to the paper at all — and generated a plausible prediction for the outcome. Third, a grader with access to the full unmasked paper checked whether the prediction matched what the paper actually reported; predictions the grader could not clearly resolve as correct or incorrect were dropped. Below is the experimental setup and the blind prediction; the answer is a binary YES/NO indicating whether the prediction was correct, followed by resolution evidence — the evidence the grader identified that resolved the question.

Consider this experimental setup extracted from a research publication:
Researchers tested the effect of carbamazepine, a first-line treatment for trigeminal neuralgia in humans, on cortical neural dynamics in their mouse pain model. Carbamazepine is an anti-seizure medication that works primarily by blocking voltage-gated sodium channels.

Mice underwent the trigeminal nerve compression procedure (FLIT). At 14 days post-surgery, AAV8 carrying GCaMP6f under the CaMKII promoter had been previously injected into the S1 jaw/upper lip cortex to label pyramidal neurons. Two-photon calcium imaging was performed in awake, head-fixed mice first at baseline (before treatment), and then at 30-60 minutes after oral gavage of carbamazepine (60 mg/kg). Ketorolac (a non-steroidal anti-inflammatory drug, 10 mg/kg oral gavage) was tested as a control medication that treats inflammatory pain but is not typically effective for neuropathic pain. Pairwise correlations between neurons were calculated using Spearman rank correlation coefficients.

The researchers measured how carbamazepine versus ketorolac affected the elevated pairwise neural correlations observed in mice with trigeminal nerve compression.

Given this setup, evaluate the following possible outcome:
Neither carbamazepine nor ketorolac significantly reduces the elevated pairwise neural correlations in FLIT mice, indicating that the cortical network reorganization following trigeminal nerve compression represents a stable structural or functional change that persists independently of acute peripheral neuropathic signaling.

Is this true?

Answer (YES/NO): NO